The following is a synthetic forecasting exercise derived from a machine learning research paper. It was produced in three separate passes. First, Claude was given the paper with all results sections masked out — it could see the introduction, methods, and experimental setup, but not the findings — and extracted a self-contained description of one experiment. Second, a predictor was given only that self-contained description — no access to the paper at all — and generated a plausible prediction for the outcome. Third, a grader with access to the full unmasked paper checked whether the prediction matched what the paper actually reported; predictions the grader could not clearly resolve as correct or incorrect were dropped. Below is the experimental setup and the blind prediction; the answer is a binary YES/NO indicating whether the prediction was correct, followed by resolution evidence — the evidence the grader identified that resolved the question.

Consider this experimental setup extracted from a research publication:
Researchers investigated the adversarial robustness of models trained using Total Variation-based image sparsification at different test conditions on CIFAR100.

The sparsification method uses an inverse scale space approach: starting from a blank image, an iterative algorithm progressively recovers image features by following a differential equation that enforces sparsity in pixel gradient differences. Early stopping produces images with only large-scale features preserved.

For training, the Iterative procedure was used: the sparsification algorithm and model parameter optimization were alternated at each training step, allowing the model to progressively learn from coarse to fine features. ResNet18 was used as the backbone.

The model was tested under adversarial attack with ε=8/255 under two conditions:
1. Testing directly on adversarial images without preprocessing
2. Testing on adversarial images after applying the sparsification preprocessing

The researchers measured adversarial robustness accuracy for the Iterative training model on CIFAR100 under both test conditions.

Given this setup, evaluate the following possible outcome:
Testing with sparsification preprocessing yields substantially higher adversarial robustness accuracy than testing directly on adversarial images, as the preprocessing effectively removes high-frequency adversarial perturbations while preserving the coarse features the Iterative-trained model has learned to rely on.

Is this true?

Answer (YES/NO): YES